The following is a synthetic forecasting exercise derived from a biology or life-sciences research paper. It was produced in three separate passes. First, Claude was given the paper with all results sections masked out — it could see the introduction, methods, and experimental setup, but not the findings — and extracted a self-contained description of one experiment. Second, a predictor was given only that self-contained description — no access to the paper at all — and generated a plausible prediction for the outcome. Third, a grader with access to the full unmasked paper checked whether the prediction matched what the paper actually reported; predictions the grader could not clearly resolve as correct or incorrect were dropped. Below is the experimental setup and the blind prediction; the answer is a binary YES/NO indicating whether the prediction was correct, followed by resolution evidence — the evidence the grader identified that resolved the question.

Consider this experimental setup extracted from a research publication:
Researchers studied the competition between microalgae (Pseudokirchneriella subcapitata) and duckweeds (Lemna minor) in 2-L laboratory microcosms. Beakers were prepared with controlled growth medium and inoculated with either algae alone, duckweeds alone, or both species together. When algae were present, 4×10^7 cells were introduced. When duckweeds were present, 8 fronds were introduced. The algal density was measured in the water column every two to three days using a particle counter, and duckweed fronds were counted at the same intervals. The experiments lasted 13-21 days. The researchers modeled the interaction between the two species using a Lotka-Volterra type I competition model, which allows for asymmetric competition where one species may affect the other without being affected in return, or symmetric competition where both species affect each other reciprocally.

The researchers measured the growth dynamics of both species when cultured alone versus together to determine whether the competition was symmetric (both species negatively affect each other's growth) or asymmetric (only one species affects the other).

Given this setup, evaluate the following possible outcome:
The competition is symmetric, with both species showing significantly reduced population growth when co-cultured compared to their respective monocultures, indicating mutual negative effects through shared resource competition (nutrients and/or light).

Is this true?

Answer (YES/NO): NO